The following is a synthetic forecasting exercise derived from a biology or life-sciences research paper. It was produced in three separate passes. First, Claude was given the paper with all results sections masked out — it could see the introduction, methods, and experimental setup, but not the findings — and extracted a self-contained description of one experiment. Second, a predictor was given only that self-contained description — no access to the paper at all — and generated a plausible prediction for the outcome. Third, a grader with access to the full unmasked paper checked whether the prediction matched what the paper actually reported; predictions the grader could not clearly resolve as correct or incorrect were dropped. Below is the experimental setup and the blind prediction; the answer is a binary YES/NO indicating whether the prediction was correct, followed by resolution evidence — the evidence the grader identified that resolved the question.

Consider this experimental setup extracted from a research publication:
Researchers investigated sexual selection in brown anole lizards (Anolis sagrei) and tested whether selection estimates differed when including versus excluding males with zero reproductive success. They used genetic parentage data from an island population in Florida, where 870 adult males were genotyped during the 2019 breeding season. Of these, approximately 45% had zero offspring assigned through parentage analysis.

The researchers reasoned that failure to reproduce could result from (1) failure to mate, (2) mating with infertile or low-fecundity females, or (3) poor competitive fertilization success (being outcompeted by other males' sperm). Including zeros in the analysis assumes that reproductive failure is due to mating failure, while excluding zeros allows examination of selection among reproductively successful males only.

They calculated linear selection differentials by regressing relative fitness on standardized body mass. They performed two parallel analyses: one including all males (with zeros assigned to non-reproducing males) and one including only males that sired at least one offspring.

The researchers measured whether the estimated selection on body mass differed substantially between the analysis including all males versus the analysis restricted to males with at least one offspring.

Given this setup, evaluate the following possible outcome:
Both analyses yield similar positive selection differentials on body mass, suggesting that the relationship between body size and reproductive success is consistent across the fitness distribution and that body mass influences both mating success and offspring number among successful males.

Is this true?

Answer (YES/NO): YES